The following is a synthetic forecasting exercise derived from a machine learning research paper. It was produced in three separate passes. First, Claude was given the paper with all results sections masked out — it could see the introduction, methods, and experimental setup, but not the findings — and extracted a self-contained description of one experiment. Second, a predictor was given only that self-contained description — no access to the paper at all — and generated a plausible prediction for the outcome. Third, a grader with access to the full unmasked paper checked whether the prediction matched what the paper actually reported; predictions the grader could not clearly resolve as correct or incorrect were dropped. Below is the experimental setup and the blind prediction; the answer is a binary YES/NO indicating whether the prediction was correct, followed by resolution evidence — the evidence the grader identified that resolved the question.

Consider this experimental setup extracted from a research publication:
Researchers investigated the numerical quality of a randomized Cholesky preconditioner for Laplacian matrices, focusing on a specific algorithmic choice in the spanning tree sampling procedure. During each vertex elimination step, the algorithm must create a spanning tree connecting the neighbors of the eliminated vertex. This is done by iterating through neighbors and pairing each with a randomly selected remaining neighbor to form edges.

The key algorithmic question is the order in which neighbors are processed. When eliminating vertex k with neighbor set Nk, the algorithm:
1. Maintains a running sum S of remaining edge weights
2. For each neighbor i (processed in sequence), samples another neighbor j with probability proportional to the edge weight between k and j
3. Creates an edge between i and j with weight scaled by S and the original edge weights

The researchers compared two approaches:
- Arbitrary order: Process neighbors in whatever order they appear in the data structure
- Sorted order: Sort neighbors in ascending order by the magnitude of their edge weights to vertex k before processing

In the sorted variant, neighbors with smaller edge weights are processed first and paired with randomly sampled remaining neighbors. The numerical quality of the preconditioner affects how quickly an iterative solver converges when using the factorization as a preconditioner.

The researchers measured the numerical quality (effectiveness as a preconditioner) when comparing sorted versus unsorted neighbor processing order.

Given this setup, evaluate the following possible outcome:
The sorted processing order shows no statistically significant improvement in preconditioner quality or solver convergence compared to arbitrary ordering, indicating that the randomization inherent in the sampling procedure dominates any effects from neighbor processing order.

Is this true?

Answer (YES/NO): NO